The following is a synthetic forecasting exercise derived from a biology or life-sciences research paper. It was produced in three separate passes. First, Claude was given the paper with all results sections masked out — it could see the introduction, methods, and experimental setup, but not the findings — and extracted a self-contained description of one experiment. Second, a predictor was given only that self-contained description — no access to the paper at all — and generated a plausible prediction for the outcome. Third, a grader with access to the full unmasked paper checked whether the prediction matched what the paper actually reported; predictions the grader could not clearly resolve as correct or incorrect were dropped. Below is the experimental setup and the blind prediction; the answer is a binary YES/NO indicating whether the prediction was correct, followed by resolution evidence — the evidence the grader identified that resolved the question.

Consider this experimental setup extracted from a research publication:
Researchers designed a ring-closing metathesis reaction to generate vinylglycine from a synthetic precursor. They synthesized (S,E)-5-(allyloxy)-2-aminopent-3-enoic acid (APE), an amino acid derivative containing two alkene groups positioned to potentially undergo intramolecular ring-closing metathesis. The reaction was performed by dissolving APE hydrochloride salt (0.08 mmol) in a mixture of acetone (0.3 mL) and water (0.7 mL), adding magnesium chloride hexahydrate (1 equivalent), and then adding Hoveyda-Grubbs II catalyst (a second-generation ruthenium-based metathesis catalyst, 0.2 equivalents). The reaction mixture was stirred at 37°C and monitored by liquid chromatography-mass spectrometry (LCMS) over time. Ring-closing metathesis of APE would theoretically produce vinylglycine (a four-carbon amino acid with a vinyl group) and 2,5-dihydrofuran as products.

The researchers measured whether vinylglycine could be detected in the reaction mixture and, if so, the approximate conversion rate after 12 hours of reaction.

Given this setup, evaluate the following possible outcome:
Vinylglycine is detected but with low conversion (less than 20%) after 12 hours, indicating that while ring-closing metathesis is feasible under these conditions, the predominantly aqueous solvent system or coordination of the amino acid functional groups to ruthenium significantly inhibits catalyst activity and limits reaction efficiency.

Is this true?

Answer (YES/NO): NO